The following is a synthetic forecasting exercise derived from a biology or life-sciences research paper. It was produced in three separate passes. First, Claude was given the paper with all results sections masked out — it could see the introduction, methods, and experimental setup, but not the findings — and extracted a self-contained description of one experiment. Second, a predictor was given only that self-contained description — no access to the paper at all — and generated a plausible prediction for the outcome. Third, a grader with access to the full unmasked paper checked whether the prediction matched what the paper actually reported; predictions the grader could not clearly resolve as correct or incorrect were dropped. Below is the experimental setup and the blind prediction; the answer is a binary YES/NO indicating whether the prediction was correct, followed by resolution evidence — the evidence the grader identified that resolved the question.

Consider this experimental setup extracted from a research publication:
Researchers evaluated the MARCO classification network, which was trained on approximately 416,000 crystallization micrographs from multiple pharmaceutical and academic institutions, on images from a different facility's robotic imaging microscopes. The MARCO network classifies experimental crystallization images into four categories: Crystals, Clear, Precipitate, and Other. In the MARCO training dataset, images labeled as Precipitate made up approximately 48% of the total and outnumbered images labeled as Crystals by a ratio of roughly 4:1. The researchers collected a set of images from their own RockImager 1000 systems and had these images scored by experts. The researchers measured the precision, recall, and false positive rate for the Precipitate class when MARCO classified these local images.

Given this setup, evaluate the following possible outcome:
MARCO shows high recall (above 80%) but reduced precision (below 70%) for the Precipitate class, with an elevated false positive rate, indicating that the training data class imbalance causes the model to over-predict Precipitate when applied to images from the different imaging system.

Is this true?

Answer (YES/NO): YES